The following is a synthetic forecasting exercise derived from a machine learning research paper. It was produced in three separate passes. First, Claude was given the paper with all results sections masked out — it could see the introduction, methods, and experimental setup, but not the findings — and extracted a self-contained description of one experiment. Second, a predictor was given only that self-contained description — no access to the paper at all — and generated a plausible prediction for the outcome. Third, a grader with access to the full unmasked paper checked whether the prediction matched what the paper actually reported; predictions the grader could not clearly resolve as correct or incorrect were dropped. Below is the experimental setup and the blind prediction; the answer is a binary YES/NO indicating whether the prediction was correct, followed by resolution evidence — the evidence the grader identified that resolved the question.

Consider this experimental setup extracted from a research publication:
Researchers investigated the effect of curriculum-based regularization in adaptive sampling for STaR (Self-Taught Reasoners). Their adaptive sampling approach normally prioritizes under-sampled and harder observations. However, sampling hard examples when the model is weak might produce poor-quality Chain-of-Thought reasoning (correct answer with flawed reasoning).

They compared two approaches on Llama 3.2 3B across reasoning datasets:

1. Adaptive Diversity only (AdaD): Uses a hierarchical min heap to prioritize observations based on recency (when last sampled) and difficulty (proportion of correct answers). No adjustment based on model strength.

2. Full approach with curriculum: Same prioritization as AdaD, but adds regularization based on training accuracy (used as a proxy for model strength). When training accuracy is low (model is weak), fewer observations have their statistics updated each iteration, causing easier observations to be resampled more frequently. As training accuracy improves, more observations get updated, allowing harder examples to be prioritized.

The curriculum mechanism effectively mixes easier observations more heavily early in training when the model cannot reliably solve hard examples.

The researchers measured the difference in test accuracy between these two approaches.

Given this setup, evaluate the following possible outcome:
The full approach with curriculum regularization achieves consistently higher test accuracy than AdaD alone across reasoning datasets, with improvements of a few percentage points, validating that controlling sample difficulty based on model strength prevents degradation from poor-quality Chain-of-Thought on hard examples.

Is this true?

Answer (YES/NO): NO